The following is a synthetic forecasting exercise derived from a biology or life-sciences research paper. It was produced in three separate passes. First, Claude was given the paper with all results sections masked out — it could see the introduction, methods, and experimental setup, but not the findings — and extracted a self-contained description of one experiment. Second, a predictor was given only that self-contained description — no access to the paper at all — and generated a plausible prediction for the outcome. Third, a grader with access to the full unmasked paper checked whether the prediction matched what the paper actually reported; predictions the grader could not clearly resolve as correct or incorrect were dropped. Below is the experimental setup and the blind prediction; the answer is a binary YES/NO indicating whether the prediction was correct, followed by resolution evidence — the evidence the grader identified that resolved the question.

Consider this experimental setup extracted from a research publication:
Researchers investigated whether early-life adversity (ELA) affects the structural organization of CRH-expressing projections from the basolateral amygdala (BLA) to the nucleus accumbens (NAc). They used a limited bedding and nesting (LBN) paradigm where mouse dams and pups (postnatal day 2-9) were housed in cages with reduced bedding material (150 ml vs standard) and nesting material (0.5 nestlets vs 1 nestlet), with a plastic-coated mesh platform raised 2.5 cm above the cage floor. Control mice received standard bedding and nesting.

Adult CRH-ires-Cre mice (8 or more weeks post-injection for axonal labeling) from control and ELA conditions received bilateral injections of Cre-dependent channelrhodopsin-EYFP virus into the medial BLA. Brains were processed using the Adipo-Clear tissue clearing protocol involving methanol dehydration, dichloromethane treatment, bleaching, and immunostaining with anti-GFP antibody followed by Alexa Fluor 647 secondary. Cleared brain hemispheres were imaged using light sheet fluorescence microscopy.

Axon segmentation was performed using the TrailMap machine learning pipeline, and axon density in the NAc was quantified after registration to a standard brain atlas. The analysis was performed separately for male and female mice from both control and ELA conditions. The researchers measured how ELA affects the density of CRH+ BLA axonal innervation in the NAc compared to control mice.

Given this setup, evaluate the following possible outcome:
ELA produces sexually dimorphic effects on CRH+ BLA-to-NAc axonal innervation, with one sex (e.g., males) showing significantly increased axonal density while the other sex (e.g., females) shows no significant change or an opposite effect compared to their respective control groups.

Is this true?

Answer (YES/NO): NO